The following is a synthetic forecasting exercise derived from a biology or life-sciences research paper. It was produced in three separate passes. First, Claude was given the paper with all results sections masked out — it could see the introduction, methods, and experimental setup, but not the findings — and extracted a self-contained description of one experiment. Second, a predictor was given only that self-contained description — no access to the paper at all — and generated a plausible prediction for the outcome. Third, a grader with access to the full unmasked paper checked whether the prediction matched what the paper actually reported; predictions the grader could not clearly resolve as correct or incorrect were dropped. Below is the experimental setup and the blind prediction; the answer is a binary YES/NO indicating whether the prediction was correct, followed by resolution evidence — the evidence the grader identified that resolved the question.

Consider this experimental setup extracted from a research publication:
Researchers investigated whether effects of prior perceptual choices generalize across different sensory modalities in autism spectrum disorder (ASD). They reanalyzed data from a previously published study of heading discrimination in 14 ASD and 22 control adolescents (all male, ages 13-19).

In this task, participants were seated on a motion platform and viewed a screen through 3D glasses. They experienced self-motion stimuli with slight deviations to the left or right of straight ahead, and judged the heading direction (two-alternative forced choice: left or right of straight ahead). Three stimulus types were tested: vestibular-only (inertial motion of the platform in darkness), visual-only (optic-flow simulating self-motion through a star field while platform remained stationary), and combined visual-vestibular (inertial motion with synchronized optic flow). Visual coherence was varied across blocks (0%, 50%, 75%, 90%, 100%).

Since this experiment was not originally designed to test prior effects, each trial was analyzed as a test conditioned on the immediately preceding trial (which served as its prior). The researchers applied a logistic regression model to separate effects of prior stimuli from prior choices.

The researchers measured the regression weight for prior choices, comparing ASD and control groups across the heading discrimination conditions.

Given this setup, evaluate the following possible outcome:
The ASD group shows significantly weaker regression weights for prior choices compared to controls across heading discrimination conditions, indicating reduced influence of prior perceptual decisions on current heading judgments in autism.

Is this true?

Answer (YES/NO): NO